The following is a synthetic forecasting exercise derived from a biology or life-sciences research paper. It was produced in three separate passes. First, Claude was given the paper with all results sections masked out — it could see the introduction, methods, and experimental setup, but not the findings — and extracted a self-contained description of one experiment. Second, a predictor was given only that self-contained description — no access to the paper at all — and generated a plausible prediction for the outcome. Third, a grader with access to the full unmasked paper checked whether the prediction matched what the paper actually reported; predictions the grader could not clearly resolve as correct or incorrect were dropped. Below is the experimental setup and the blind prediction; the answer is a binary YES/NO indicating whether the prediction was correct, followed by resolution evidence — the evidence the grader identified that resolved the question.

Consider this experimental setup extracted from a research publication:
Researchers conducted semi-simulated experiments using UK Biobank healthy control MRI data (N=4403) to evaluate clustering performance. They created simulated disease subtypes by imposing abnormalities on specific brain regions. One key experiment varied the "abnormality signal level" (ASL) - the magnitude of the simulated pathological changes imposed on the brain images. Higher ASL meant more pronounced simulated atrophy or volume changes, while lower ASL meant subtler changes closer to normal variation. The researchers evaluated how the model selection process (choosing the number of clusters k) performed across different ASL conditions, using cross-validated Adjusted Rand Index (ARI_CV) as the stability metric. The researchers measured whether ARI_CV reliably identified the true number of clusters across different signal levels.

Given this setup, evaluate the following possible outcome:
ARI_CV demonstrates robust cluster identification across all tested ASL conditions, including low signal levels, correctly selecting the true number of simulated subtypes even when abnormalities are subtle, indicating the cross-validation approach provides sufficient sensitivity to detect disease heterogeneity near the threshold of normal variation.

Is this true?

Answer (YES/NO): NO